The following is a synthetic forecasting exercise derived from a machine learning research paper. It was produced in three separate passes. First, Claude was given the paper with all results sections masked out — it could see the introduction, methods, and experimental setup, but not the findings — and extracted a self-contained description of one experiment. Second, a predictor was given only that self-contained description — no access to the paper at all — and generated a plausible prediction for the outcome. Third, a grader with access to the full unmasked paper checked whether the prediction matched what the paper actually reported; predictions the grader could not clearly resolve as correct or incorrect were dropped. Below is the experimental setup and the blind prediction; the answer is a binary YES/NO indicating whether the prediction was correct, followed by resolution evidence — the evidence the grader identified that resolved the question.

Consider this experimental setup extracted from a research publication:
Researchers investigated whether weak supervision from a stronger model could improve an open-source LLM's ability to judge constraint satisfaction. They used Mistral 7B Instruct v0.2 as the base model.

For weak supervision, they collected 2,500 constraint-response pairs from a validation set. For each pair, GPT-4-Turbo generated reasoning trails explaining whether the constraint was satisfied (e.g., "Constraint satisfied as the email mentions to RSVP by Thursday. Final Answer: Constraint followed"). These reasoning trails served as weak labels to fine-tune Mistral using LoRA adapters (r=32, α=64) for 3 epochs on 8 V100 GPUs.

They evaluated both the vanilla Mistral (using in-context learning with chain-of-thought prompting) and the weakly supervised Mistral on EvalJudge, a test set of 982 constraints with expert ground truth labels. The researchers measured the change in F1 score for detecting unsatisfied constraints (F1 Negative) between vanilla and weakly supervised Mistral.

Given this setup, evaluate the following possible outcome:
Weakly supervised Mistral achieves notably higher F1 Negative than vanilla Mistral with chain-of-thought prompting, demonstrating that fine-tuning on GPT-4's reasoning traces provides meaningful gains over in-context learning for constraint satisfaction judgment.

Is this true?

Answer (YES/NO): YES